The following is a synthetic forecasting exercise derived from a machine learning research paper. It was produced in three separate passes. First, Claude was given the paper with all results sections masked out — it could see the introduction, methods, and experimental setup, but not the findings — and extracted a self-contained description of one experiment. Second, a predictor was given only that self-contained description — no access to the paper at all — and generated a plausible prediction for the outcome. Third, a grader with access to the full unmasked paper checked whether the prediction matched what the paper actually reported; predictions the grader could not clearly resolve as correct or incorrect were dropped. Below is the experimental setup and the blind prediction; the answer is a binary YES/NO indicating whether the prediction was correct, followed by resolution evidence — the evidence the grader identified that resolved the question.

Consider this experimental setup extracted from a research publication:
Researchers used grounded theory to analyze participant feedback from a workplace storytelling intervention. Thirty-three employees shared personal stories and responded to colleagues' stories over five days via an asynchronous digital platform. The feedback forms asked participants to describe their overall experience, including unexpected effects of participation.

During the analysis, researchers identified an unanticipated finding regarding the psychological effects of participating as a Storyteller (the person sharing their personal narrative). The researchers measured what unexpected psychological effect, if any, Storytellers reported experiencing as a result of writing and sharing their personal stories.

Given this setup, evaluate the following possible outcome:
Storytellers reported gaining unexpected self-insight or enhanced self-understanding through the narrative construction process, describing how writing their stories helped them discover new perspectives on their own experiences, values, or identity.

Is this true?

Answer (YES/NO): NO